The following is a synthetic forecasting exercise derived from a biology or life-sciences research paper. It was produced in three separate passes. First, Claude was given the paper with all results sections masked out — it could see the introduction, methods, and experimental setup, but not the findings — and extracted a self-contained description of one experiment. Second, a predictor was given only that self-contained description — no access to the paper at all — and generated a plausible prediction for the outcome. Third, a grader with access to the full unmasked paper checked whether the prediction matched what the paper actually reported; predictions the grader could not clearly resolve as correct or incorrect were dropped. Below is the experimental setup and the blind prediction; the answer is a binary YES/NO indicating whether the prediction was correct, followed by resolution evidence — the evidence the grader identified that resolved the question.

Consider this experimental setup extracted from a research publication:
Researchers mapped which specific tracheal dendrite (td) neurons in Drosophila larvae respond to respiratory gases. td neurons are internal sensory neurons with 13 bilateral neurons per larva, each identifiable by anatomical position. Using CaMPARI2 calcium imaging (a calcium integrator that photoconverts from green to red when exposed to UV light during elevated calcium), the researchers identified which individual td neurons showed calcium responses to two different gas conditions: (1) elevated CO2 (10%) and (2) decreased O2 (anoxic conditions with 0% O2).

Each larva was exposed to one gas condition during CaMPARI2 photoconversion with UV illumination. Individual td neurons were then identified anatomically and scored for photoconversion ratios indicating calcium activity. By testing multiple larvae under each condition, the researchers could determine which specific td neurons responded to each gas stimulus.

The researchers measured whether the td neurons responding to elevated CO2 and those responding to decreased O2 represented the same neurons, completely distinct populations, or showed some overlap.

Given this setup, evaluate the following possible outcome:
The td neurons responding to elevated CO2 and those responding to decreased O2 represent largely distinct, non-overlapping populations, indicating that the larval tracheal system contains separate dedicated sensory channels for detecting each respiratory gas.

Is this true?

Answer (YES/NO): NO